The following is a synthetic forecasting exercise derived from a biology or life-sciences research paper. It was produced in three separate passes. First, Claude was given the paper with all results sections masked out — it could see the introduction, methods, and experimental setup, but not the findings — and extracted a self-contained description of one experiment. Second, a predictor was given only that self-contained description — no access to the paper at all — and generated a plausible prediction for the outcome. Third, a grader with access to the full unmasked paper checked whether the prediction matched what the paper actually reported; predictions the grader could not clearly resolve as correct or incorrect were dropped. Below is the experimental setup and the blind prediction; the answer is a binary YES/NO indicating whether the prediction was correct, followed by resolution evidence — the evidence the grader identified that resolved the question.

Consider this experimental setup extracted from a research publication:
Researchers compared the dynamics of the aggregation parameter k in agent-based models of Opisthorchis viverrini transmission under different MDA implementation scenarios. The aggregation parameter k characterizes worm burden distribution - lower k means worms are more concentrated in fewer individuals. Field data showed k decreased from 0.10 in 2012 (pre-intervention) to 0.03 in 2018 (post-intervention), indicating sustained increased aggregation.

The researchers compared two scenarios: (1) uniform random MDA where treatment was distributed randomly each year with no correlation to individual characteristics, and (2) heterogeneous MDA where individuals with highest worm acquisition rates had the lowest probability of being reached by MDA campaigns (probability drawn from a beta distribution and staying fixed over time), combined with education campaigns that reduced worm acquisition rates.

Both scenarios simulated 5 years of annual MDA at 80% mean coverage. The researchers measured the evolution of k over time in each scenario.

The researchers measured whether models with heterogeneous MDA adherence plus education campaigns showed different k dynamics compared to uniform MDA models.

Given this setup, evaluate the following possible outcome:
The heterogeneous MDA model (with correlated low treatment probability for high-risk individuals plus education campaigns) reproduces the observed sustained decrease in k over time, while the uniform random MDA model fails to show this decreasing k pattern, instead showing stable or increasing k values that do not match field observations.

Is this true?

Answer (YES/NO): NO